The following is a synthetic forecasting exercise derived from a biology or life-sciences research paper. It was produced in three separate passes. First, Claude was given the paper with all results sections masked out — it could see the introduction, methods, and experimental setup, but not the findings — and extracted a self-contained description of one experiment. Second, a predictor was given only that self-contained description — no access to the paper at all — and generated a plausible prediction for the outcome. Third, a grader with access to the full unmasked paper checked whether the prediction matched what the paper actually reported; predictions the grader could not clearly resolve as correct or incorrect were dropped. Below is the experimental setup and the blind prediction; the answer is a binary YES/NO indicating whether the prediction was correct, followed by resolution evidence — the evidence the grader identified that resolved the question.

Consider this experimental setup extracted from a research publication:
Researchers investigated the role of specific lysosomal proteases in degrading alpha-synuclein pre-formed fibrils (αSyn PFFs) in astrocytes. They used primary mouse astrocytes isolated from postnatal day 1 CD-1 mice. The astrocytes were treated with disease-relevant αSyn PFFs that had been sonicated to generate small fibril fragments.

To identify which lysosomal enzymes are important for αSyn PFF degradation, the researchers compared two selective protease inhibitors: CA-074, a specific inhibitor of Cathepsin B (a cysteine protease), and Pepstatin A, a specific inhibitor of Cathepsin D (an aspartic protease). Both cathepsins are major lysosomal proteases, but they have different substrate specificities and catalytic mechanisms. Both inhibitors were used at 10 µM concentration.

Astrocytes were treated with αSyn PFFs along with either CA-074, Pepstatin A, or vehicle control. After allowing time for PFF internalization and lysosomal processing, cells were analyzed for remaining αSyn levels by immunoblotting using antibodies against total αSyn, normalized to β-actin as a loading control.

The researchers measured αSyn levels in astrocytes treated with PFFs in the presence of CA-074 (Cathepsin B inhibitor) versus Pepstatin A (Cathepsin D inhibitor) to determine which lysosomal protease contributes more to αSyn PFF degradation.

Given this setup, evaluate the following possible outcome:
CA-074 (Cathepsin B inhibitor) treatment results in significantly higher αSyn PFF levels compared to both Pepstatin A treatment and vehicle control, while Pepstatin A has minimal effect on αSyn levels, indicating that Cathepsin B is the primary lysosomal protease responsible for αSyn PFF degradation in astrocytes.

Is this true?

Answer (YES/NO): YES